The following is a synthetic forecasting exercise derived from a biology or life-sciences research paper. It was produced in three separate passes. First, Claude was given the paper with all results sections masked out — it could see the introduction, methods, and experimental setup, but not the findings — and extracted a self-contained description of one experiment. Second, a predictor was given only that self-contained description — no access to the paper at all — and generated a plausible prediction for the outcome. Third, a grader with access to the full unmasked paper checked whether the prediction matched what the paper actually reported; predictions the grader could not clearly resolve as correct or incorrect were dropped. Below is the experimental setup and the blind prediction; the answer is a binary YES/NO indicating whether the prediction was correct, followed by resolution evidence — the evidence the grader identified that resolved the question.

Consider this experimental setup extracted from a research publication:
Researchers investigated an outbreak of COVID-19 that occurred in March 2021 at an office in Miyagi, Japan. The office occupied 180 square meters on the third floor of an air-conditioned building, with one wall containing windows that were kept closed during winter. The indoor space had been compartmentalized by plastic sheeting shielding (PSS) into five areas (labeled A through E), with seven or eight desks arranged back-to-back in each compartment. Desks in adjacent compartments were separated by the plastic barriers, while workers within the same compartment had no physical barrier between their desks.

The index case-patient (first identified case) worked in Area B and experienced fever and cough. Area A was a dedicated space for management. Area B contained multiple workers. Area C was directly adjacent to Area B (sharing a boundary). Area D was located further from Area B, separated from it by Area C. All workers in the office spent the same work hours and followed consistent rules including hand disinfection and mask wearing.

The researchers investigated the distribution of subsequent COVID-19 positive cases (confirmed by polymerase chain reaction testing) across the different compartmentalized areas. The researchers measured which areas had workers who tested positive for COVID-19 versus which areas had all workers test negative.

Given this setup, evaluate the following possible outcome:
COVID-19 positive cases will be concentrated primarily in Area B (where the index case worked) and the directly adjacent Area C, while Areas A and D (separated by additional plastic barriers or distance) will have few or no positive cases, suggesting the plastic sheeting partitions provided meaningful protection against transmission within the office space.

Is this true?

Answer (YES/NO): NO